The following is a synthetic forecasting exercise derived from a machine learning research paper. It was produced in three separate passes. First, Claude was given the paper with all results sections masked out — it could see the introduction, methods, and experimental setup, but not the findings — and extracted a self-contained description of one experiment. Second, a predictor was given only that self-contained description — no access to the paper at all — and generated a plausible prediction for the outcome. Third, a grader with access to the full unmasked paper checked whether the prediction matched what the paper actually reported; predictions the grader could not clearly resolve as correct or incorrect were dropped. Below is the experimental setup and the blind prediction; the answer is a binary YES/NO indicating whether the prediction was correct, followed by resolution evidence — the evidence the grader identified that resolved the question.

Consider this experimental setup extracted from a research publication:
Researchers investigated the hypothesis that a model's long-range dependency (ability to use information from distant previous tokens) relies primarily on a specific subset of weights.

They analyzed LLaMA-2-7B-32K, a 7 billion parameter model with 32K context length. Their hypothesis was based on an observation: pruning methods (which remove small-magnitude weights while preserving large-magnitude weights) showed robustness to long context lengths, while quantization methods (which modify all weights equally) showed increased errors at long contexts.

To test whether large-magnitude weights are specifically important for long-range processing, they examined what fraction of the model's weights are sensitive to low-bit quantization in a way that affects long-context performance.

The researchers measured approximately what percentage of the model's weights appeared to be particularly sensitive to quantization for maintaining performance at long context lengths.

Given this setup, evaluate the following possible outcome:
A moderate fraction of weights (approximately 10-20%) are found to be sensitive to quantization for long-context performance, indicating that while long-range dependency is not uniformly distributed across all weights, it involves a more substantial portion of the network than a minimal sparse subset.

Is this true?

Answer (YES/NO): NO